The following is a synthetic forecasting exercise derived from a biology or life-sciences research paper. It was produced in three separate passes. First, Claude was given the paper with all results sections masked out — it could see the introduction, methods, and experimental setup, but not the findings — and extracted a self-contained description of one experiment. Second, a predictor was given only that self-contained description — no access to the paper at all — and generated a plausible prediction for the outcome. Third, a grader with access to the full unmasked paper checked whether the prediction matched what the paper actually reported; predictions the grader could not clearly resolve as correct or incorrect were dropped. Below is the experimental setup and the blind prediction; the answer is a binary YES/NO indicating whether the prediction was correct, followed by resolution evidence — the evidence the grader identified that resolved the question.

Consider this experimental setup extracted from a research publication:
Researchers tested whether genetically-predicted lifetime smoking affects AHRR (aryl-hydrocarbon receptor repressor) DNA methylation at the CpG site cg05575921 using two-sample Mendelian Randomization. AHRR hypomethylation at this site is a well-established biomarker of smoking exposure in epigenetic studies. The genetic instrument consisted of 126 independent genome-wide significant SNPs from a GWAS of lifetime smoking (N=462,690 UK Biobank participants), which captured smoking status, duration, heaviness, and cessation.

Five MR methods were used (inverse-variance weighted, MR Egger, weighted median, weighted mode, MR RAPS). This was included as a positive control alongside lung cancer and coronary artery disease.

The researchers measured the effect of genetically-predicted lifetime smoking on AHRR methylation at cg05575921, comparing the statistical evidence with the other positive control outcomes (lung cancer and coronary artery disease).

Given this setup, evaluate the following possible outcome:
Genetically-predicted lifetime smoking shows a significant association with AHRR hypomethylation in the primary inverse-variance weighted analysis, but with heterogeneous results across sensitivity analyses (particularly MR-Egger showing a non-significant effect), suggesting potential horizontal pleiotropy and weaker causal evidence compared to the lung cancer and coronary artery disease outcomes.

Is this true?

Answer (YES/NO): NO